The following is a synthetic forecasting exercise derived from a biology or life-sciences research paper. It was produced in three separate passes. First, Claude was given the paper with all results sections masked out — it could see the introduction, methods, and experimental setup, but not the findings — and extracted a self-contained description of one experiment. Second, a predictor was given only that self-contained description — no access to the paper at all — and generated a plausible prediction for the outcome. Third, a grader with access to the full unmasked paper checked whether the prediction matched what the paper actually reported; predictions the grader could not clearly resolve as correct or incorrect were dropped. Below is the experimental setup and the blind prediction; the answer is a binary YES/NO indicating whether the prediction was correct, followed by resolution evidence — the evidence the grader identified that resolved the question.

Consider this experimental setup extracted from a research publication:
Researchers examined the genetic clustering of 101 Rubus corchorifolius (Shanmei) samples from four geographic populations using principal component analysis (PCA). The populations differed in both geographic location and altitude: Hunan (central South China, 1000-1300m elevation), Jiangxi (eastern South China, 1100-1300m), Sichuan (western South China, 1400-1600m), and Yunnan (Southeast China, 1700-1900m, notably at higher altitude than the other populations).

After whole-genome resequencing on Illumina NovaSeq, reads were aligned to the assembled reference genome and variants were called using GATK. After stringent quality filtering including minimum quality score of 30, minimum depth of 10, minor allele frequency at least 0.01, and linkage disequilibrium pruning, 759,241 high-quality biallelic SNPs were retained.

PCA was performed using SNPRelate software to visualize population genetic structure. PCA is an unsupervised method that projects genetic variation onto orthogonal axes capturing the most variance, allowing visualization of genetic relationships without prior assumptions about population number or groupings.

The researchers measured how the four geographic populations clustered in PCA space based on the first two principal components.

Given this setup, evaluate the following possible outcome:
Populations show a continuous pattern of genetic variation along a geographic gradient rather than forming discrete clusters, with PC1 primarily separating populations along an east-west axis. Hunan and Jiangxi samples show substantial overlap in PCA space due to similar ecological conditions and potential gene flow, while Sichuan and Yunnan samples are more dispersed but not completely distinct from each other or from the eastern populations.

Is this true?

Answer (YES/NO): NO